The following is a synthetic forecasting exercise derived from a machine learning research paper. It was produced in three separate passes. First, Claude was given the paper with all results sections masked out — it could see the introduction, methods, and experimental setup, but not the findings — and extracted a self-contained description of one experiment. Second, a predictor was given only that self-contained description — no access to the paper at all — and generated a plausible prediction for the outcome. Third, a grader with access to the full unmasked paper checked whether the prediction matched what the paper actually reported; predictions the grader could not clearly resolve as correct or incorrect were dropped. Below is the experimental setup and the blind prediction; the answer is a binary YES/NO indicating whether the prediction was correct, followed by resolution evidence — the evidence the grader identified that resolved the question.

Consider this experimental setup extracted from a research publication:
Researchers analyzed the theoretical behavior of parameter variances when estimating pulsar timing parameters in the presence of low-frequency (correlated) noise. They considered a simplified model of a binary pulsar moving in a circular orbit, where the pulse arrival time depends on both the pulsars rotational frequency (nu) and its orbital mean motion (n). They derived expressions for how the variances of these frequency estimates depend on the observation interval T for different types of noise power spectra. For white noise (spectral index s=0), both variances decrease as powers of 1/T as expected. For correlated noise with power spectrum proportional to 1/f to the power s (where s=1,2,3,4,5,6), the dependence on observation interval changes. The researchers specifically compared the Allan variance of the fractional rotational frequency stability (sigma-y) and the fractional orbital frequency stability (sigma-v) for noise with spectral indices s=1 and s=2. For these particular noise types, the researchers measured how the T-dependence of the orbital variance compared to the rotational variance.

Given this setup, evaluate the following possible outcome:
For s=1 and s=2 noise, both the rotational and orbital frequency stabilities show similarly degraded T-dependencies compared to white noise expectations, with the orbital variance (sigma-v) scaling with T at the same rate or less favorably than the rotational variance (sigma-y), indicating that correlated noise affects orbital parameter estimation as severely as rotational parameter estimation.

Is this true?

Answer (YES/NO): NO